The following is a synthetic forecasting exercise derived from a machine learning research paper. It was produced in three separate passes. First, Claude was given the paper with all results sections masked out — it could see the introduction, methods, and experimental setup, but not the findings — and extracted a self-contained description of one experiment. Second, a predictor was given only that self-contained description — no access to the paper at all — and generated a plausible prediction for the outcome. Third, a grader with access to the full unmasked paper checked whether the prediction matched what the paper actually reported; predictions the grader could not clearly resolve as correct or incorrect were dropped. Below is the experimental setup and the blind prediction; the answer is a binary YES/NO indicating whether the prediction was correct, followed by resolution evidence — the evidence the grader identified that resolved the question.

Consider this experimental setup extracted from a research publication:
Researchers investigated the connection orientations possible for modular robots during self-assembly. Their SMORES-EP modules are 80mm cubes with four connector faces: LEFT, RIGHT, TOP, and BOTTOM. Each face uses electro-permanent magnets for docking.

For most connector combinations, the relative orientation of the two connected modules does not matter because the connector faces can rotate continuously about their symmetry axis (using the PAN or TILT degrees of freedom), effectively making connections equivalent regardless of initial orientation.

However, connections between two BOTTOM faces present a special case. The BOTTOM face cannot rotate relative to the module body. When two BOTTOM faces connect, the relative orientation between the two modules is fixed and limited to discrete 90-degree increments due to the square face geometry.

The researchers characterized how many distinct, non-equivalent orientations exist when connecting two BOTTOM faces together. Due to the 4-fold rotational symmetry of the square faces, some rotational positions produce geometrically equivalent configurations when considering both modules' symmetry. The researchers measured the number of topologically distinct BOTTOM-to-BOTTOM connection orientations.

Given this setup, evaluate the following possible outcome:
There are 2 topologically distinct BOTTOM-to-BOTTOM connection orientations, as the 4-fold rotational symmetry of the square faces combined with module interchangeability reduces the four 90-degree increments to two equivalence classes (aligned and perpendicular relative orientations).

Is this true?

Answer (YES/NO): YES